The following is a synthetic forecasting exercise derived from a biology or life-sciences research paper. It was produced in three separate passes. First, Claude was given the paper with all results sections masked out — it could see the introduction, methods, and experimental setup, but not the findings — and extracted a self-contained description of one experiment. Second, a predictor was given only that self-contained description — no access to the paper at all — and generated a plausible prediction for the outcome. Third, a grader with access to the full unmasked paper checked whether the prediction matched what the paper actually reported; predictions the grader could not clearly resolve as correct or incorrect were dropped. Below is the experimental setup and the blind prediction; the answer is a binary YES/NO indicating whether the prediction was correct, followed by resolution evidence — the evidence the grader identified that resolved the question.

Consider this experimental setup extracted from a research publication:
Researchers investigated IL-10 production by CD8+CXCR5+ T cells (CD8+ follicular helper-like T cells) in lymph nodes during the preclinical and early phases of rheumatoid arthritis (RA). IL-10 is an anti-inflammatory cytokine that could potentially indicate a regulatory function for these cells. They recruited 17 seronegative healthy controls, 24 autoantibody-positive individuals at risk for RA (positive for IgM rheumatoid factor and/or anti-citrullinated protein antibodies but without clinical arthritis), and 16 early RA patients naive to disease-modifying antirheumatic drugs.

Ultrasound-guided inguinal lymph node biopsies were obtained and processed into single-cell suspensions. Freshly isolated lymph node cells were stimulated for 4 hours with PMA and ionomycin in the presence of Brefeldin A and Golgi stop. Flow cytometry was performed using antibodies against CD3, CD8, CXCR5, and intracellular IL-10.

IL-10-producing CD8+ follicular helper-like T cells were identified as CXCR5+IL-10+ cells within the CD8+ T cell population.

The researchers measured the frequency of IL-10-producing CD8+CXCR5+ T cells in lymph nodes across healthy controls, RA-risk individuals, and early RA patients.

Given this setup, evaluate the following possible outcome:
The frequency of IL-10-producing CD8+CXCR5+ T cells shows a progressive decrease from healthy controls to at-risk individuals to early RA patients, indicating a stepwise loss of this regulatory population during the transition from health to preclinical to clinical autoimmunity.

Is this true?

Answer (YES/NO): NO